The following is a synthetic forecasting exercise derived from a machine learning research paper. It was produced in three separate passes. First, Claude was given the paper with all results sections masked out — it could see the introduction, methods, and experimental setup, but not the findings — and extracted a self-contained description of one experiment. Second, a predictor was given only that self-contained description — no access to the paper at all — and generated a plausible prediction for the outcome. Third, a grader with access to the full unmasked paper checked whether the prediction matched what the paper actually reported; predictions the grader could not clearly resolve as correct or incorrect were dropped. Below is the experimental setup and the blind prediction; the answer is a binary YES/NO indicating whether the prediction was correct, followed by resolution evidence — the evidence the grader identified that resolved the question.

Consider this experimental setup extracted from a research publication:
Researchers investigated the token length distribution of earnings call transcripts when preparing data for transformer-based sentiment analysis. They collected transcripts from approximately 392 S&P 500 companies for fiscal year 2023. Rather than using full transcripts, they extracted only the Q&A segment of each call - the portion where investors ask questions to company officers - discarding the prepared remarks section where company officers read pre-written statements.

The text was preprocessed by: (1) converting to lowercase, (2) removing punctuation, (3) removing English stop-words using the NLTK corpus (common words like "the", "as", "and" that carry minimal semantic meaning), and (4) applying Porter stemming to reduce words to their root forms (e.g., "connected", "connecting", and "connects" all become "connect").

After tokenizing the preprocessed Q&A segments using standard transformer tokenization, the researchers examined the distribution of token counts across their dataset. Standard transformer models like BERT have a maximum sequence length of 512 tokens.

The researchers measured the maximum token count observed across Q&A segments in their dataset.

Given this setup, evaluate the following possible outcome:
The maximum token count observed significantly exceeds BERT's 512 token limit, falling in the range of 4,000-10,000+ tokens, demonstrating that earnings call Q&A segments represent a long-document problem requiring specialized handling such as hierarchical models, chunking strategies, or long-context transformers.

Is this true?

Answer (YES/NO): YES